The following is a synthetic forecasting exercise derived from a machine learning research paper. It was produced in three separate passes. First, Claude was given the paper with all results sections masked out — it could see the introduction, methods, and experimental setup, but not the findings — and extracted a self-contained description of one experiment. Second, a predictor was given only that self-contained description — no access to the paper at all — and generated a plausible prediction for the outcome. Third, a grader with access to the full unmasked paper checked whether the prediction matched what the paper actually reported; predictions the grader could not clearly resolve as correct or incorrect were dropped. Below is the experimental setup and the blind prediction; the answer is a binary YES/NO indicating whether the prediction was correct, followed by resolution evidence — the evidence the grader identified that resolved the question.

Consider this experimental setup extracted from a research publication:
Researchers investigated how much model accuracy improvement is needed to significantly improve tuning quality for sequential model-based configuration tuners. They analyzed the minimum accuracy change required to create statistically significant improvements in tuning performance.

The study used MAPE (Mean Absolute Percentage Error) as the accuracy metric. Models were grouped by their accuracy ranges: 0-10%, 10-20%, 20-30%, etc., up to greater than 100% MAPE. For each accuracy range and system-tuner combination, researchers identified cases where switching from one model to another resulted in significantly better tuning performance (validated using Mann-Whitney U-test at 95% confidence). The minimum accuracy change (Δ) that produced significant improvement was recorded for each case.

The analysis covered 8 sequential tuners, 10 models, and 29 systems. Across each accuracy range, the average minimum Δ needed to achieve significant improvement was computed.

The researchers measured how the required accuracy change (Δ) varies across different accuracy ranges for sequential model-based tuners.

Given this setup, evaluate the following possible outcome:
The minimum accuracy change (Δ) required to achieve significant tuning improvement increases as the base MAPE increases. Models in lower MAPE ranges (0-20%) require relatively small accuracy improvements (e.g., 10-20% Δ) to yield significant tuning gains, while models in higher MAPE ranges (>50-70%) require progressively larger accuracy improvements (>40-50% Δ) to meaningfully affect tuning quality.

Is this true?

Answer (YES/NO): NO